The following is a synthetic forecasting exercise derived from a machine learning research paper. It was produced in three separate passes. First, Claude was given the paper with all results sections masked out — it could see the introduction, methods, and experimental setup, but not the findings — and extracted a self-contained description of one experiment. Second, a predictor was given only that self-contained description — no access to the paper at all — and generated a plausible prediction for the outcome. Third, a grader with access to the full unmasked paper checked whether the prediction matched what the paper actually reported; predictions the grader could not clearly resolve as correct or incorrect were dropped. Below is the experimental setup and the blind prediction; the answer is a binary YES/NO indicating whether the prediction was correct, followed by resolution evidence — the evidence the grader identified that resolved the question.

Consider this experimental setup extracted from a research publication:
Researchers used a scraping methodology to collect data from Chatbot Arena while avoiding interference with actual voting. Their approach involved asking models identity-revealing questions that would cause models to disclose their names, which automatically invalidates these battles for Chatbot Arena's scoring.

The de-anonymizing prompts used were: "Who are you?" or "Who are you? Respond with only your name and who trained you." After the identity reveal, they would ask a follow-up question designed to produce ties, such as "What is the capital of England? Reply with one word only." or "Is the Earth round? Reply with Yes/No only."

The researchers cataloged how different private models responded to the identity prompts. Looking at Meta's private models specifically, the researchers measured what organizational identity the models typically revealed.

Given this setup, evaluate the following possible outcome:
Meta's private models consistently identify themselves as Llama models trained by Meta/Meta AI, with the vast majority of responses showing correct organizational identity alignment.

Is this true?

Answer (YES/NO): YES